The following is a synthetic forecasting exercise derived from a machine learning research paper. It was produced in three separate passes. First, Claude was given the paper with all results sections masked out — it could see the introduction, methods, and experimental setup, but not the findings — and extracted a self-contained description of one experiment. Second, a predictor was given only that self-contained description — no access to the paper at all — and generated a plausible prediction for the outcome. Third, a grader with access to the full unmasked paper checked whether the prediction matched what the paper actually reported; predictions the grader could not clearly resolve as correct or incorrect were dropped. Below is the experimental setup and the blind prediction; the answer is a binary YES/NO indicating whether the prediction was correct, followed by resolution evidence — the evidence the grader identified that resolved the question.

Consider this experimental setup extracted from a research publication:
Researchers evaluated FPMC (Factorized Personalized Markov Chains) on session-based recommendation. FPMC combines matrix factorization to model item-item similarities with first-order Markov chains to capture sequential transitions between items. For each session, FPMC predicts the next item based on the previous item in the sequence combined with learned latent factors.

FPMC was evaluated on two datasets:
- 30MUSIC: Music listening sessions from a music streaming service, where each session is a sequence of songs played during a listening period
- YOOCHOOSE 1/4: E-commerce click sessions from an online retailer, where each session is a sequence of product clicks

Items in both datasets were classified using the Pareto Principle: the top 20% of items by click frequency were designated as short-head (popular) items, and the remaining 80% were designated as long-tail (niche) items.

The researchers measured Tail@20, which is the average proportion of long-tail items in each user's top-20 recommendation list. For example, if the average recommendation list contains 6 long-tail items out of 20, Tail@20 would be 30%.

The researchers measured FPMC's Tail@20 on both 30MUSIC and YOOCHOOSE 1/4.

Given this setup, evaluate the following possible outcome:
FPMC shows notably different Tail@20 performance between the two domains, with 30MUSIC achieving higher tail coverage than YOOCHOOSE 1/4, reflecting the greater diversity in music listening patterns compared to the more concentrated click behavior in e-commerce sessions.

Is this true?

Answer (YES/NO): YES